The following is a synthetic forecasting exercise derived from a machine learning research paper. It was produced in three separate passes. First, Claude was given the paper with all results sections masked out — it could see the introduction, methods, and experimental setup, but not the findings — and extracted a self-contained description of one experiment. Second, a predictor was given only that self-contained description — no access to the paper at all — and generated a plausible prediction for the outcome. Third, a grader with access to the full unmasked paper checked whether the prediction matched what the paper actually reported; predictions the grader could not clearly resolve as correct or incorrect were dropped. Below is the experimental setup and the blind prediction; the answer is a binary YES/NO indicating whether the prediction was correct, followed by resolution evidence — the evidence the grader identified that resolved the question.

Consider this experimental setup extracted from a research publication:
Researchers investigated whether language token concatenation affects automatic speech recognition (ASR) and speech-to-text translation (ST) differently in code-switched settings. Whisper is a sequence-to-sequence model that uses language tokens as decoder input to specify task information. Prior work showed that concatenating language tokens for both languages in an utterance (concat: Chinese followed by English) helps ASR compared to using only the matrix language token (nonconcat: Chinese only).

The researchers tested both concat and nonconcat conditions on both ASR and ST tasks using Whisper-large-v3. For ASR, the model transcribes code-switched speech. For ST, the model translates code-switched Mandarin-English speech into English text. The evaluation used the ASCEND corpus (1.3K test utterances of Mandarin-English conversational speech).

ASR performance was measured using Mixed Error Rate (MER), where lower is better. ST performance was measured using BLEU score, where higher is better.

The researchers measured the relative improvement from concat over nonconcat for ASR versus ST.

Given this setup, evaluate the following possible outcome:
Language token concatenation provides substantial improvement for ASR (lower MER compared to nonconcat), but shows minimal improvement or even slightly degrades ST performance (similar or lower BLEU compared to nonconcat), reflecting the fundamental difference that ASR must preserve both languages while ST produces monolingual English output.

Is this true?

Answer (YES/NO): YES